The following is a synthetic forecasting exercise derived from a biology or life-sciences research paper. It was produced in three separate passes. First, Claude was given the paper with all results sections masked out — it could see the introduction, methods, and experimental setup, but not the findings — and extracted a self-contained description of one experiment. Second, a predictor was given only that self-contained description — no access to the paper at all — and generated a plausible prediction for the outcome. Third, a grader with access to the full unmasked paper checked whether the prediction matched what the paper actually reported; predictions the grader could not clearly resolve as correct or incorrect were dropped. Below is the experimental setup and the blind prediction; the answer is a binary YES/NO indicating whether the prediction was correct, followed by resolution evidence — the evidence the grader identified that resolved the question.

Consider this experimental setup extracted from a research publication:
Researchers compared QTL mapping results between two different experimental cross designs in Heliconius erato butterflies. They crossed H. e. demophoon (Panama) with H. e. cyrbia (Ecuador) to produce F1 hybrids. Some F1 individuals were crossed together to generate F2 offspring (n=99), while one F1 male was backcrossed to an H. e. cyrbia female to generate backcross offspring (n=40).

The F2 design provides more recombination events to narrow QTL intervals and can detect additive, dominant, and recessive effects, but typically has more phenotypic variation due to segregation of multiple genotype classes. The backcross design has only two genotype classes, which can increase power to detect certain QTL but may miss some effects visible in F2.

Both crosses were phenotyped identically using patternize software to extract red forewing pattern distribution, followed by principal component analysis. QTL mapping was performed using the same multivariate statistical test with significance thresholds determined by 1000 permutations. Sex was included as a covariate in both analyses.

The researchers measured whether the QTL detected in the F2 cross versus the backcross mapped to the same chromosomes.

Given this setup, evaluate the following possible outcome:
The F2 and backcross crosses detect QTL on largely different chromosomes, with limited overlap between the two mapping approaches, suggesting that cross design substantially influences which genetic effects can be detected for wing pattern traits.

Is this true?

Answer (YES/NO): YES